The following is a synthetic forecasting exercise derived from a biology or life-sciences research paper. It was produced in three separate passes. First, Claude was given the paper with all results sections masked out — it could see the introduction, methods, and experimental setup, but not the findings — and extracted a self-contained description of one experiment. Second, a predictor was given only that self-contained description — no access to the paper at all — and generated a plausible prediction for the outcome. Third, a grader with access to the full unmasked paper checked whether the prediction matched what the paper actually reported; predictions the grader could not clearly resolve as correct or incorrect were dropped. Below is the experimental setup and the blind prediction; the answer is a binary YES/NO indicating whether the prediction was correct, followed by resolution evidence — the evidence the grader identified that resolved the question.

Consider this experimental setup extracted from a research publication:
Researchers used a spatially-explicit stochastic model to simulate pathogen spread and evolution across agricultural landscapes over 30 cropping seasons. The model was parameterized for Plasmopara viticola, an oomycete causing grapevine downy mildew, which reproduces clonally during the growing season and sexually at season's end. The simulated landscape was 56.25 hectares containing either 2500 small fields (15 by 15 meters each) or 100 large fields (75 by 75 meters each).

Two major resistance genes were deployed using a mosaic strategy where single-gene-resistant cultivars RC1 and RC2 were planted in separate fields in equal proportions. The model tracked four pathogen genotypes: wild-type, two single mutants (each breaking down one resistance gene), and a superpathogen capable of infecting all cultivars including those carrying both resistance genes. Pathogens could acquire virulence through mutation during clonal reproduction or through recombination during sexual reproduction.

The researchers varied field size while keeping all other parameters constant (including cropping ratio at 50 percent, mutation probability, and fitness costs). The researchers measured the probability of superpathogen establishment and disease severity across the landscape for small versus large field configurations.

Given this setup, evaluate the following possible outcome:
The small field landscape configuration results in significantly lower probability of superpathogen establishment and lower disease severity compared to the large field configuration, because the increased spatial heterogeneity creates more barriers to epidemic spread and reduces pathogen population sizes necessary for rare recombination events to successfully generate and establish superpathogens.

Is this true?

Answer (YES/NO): NO